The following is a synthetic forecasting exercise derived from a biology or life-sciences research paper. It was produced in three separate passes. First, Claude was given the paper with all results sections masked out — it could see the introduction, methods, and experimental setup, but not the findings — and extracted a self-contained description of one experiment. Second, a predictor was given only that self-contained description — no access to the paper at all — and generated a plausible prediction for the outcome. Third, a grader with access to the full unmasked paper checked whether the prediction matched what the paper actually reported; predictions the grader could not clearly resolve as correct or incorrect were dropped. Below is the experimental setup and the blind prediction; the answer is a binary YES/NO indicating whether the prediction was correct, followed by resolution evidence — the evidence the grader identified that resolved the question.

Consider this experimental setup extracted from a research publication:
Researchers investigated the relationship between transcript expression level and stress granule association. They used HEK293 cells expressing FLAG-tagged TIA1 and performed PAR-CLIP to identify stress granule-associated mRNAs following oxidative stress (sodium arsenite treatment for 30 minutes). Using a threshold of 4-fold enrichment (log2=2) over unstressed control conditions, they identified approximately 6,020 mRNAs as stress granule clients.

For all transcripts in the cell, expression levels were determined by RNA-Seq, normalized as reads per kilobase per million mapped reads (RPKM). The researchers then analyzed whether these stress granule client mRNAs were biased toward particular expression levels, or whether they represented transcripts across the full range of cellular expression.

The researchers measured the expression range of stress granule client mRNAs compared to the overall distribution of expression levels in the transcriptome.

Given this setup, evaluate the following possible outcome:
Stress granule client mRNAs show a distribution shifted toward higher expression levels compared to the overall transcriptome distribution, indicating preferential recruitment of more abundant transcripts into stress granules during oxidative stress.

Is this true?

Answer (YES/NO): NO